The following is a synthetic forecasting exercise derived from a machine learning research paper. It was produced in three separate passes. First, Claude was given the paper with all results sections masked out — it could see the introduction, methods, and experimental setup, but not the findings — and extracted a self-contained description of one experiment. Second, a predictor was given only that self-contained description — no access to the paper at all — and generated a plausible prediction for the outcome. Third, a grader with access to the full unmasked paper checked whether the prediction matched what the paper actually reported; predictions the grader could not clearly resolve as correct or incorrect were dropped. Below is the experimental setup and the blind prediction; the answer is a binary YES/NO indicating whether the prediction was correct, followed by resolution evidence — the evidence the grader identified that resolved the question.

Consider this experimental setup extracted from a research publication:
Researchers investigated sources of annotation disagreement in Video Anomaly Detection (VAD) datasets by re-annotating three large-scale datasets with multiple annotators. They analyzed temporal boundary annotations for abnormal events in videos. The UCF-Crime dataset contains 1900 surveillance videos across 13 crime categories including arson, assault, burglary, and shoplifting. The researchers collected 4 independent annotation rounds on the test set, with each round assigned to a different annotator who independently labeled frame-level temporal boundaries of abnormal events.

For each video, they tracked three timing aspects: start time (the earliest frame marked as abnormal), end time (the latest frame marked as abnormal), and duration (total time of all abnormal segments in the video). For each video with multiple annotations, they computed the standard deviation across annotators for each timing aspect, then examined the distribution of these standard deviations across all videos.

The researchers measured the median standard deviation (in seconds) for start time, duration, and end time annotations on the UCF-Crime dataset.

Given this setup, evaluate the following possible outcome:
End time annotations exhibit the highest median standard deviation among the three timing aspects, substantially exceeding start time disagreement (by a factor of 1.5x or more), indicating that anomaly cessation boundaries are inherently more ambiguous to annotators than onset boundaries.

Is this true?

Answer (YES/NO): NO